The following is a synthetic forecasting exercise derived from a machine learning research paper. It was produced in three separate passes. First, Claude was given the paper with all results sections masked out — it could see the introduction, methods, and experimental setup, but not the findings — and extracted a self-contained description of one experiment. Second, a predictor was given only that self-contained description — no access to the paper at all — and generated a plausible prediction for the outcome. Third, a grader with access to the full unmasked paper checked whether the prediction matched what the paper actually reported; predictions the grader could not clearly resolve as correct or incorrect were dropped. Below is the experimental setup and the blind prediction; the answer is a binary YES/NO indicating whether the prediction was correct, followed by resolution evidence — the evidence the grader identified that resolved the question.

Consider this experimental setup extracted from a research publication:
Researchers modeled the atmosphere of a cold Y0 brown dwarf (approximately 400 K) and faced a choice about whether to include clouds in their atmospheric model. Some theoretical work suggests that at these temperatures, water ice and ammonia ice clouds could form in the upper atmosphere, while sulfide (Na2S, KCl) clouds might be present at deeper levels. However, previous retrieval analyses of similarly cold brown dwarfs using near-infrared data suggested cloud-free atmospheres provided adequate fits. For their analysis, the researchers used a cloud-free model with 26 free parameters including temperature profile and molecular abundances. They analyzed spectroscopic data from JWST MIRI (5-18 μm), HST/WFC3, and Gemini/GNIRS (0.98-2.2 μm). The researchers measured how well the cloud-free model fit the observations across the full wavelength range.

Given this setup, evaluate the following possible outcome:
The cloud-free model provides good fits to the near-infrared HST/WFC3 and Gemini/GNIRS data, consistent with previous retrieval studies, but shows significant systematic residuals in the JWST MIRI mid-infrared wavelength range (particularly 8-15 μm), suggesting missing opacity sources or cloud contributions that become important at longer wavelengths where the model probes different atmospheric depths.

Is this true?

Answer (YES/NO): NO